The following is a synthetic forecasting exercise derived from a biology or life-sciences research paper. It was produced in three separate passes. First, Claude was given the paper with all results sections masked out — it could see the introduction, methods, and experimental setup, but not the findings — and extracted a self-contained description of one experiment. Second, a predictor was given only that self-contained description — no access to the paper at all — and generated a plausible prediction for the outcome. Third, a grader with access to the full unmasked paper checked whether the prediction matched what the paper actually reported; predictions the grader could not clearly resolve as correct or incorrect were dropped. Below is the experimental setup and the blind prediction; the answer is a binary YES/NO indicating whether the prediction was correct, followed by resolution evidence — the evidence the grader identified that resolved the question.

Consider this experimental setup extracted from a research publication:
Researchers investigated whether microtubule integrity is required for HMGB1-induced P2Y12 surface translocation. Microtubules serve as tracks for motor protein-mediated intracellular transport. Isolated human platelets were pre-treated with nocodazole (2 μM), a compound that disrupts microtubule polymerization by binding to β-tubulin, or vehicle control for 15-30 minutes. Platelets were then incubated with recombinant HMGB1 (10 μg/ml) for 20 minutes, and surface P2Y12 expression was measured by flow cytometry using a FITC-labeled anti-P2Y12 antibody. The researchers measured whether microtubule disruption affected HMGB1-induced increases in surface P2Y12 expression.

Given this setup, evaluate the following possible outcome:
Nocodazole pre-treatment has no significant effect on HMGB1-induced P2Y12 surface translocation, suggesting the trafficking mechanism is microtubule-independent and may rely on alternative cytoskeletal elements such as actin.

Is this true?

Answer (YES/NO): NO